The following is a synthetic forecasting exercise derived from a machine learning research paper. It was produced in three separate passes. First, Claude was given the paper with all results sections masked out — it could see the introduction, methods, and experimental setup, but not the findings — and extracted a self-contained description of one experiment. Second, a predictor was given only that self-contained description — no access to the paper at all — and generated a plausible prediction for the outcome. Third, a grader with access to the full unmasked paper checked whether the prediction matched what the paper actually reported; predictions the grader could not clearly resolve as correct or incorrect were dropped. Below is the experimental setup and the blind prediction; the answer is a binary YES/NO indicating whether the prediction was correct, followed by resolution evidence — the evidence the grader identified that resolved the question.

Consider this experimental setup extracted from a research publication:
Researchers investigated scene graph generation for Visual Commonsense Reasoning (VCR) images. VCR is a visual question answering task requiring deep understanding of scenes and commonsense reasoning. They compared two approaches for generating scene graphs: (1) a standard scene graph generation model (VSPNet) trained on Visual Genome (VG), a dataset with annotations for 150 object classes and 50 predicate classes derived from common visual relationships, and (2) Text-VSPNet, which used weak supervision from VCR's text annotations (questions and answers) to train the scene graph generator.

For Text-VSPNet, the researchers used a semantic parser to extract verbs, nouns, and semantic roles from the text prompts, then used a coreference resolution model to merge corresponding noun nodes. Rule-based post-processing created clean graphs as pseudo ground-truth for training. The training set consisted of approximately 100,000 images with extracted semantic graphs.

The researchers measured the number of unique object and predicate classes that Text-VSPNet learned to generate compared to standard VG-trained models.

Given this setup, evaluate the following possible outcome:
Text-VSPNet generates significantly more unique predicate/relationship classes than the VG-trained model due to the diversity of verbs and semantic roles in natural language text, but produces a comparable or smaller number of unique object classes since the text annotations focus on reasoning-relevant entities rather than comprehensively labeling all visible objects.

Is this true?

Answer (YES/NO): NO